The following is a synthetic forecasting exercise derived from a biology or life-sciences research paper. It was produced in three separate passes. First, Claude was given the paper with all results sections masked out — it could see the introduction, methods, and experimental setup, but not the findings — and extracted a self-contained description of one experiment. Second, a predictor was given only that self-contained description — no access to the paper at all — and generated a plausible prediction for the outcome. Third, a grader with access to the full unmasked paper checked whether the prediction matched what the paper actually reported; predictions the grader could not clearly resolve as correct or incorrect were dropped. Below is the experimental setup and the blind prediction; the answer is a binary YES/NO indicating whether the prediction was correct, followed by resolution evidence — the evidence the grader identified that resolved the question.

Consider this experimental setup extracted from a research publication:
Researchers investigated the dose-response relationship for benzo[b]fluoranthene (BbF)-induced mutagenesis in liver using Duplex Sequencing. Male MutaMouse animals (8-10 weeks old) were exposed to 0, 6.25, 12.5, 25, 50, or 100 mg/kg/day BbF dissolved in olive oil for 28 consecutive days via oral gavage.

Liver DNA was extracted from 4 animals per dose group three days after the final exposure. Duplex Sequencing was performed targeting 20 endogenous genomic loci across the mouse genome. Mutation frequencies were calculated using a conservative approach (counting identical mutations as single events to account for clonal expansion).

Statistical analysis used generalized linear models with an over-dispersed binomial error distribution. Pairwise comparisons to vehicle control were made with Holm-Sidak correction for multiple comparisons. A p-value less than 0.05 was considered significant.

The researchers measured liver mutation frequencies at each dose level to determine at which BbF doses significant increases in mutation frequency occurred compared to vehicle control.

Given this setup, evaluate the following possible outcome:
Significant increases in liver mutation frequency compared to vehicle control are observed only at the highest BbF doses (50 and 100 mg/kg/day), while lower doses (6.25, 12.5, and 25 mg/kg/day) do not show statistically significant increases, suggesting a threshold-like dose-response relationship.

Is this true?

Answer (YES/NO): NO